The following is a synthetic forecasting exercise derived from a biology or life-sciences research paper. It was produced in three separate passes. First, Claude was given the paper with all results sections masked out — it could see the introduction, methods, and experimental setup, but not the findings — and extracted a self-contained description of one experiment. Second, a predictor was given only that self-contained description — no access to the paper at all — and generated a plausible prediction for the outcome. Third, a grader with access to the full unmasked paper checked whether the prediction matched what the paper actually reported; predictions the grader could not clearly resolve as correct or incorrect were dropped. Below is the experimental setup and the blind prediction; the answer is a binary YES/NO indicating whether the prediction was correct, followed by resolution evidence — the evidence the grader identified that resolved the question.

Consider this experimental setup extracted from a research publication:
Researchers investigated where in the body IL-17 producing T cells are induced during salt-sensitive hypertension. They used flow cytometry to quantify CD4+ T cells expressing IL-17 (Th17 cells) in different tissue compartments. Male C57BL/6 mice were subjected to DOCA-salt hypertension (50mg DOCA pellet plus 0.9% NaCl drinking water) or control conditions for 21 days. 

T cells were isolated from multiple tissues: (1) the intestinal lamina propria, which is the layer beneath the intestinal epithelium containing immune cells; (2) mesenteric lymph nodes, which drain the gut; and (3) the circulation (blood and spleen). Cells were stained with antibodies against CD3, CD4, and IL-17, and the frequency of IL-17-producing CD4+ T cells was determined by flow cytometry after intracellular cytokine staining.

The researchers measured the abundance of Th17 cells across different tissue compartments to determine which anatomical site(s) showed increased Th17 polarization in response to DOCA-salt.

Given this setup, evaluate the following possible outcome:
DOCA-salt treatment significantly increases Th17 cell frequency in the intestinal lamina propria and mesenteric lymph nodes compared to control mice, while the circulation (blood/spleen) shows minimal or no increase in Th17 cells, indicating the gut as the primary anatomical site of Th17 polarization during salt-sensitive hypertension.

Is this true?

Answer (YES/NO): NO